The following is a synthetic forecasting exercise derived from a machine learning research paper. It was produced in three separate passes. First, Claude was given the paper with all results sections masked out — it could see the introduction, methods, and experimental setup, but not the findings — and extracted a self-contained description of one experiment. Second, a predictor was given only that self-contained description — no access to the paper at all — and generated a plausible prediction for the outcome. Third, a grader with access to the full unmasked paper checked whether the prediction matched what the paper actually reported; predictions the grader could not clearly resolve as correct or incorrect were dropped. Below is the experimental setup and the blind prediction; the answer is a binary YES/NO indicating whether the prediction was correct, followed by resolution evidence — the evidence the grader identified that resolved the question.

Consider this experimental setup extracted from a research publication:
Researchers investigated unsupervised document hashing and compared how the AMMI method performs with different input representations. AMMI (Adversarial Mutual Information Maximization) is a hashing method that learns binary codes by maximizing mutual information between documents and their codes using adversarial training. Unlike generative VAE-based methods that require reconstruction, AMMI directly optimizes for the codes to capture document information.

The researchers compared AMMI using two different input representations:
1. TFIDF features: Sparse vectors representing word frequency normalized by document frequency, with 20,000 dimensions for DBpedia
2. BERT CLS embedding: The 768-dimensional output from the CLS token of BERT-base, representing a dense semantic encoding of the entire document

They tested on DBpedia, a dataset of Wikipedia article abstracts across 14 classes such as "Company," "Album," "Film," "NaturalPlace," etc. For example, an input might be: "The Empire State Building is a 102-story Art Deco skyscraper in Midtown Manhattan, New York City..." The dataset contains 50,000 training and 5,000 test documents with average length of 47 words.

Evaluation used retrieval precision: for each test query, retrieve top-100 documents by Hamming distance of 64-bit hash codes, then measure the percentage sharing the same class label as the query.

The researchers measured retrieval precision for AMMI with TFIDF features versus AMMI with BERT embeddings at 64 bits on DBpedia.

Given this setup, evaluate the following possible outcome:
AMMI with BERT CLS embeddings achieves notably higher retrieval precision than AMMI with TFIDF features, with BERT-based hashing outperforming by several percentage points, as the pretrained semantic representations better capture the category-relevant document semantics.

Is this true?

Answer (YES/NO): NO